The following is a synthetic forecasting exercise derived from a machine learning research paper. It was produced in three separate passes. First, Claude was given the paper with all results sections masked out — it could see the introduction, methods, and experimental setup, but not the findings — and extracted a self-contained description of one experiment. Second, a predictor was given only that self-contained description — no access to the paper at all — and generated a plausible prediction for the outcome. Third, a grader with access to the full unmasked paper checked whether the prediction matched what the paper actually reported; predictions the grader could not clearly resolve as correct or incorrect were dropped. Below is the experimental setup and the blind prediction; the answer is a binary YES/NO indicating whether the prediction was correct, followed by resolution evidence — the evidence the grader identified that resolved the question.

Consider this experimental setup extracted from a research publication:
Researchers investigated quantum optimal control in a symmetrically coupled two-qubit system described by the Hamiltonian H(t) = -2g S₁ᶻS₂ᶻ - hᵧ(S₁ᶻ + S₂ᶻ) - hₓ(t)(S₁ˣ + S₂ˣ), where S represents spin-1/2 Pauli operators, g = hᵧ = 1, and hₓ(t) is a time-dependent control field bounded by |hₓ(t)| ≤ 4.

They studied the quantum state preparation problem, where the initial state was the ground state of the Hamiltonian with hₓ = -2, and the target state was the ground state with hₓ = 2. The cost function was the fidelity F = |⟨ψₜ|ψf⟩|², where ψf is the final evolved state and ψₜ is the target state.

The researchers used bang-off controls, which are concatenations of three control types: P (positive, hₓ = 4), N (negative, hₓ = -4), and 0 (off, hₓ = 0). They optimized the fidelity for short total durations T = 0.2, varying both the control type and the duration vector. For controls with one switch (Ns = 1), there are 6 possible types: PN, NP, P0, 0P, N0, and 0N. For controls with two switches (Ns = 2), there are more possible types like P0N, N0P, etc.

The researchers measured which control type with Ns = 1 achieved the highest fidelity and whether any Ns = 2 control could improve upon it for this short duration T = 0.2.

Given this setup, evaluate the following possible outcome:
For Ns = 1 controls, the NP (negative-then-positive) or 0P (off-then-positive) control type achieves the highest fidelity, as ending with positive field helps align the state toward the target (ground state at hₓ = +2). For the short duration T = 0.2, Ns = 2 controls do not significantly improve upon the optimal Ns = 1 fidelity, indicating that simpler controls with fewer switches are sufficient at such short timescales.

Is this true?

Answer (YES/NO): NO